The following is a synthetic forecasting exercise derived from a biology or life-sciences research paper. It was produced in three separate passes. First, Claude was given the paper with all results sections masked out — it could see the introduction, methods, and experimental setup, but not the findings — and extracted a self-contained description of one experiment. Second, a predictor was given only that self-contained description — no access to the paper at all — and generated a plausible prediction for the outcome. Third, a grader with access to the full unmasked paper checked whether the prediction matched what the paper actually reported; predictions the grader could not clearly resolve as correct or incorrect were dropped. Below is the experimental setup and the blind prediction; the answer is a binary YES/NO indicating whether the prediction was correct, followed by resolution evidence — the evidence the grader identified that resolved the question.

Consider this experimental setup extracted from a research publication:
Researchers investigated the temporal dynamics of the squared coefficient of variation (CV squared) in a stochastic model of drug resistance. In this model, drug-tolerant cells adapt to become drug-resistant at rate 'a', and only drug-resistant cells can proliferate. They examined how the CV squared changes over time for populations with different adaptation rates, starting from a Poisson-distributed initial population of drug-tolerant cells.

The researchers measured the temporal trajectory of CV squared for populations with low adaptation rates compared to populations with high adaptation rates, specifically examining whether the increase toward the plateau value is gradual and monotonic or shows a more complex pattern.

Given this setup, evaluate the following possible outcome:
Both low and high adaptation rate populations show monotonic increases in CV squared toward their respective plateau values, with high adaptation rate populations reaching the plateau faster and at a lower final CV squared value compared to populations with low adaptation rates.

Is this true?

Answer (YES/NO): YES